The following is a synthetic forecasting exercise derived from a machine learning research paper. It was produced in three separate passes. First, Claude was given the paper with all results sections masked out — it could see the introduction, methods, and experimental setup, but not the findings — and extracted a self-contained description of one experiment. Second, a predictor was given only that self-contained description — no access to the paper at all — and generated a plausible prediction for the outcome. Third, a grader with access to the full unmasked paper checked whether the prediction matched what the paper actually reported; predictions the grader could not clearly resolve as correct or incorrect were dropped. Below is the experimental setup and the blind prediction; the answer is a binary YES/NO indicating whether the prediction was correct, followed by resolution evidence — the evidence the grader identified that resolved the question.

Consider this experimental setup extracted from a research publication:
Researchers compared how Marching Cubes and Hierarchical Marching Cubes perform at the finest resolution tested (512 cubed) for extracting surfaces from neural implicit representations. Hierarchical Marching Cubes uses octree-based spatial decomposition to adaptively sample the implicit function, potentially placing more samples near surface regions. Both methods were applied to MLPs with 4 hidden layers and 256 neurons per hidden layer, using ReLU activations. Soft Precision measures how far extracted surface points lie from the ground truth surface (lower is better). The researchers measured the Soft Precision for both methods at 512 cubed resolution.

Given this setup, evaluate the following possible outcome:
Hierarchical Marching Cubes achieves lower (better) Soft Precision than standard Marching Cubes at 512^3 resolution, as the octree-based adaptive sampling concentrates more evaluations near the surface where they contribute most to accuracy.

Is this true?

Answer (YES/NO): NO